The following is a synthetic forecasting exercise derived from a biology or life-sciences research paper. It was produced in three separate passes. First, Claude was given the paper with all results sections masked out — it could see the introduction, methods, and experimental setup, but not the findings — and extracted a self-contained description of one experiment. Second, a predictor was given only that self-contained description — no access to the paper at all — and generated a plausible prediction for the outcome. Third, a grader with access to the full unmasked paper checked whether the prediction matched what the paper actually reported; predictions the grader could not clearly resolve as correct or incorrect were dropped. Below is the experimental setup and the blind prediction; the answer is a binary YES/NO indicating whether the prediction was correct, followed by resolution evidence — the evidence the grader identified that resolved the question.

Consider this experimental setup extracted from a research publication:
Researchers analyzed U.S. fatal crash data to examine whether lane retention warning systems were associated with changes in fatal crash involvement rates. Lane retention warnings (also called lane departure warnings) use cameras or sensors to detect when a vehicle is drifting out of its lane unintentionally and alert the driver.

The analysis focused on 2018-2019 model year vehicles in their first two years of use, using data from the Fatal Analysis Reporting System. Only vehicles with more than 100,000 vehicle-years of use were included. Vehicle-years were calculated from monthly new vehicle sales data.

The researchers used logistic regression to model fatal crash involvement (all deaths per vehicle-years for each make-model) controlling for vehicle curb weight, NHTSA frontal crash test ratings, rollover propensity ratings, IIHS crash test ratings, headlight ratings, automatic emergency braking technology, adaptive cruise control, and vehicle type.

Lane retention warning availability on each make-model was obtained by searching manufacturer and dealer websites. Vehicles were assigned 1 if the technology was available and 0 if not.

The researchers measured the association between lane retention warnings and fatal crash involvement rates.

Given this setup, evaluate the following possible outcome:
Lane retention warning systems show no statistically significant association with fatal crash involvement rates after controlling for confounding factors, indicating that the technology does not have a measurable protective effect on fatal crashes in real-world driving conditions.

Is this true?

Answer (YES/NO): NO